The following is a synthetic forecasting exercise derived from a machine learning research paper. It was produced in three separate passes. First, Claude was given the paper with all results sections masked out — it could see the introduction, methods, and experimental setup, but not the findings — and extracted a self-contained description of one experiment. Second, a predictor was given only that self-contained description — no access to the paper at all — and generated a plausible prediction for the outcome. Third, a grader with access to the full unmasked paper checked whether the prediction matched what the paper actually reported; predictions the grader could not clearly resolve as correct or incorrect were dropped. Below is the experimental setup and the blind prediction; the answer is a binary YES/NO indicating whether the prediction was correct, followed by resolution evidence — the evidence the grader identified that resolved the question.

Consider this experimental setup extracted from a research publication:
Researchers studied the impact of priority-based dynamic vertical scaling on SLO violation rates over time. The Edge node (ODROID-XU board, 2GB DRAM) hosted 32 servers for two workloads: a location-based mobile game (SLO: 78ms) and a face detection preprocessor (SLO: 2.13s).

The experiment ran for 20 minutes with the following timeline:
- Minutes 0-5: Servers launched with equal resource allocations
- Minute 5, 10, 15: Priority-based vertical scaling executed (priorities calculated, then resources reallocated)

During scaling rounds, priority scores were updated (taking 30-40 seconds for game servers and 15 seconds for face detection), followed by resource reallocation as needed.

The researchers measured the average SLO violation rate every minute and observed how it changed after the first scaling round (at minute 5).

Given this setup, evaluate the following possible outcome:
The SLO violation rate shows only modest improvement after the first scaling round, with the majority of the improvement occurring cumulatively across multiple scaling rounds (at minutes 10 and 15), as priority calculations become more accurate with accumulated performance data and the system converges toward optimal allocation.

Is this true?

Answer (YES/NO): NO